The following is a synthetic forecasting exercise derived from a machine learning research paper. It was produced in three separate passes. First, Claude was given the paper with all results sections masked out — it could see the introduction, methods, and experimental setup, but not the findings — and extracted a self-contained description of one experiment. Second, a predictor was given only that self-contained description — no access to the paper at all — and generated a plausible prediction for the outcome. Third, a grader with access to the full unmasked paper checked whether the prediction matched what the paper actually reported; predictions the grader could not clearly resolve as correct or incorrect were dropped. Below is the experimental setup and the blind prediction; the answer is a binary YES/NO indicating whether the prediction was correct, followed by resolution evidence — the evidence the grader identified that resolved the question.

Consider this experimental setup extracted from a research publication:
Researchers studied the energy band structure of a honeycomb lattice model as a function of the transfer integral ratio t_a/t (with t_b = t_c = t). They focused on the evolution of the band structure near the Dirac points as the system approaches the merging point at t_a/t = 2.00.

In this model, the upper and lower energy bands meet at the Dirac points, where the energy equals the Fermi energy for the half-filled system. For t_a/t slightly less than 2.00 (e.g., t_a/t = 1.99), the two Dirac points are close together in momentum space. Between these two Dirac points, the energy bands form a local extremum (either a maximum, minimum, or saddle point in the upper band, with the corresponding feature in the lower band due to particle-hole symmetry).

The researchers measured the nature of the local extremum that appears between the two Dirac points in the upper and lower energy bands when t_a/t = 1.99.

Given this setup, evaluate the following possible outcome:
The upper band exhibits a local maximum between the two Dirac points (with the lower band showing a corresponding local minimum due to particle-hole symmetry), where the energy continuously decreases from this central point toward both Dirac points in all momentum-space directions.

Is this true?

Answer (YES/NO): NO